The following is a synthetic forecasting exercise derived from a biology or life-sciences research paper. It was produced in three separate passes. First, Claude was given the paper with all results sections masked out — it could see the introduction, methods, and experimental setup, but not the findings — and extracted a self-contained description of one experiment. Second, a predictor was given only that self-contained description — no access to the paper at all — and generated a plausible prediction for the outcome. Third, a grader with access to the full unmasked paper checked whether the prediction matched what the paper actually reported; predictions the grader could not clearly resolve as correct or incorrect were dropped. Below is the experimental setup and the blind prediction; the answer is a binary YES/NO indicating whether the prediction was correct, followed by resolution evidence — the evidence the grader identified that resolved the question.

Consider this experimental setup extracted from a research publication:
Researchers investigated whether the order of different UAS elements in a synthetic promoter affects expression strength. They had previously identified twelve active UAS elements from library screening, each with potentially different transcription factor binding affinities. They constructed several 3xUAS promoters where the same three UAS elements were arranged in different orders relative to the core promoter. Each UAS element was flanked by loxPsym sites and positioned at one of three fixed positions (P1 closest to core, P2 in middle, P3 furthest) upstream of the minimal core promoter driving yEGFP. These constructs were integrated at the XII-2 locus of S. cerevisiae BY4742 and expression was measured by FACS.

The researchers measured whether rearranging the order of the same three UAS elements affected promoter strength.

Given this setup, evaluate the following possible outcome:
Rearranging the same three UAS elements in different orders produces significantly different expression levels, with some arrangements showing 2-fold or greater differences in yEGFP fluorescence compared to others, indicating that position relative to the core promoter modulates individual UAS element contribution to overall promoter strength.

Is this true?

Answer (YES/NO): NO